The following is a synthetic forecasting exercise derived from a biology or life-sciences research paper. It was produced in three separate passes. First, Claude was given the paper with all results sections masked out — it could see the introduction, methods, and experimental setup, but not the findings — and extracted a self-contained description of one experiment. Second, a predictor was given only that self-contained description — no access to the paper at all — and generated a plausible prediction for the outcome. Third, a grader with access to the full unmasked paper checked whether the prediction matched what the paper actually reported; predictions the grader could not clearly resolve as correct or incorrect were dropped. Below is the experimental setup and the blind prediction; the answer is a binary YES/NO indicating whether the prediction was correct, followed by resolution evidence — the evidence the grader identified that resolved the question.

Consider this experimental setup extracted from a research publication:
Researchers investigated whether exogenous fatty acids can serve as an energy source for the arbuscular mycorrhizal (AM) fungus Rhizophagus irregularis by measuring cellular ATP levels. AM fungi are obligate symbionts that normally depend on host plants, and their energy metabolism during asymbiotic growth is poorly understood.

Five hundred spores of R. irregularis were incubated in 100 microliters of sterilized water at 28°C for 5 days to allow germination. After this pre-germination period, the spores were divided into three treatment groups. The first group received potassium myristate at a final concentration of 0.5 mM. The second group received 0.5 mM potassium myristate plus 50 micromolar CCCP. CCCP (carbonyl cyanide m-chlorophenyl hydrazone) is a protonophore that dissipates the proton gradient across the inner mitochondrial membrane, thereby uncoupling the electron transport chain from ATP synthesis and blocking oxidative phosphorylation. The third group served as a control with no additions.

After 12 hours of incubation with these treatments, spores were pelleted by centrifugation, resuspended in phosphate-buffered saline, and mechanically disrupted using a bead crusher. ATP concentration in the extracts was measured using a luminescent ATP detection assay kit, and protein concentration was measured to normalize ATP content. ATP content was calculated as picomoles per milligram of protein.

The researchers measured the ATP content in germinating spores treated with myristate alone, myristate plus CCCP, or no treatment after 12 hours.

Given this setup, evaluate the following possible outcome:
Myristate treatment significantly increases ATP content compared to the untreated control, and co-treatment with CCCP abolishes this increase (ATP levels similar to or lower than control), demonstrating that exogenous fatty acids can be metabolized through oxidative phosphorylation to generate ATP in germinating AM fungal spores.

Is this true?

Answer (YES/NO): YES